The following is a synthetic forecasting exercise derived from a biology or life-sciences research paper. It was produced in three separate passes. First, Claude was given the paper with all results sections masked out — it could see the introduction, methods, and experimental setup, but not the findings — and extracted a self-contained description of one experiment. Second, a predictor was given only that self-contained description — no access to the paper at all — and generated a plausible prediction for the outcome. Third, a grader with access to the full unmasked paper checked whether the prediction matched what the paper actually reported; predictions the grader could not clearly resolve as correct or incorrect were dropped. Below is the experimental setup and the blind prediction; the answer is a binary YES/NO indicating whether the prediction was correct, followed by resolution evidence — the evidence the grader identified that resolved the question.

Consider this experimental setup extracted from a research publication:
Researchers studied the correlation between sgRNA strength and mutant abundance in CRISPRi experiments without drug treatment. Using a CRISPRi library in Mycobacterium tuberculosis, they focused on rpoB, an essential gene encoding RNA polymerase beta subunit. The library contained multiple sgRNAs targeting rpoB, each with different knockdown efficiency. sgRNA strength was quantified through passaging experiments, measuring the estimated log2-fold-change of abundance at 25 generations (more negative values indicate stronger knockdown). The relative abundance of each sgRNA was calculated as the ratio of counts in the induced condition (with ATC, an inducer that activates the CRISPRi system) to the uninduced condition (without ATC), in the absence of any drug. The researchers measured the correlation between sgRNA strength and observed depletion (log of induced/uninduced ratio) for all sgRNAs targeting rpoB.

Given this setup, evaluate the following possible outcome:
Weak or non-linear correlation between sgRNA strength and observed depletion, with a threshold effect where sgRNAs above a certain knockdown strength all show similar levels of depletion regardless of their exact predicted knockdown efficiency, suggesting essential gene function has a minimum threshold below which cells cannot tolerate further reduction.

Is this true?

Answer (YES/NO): NO